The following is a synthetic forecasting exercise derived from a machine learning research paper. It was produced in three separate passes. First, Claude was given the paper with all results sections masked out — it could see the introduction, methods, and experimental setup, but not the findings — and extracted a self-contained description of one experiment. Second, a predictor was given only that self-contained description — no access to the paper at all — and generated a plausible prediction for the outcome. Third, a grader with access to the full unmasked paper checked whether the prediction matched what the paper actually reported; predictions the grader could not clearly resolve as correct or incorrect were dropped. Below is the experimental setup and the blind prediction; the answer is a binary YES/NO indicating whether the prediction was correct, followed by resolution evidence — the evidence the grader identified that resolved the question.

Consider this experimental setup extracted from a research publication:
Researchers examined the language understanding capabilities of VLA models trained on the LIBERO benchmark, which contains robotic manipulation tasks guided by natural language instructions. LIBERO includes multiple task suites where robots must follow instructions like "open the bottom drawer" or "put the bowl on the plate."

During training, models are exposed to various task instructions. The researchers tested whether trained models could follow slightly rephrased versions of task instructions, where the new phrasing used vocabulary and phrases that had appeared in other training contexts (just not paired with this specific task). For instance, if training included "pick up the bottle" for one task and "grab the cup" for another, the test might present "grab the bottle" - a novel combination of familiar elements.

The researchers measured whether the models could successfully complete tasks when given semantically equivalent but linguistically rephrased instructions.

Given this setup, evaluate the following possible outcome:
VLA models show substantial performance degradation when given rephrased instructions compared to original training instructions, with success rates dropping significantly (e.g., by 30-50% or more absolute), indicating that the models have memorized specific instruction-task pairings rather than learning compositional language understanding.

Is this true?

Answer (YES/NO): NO